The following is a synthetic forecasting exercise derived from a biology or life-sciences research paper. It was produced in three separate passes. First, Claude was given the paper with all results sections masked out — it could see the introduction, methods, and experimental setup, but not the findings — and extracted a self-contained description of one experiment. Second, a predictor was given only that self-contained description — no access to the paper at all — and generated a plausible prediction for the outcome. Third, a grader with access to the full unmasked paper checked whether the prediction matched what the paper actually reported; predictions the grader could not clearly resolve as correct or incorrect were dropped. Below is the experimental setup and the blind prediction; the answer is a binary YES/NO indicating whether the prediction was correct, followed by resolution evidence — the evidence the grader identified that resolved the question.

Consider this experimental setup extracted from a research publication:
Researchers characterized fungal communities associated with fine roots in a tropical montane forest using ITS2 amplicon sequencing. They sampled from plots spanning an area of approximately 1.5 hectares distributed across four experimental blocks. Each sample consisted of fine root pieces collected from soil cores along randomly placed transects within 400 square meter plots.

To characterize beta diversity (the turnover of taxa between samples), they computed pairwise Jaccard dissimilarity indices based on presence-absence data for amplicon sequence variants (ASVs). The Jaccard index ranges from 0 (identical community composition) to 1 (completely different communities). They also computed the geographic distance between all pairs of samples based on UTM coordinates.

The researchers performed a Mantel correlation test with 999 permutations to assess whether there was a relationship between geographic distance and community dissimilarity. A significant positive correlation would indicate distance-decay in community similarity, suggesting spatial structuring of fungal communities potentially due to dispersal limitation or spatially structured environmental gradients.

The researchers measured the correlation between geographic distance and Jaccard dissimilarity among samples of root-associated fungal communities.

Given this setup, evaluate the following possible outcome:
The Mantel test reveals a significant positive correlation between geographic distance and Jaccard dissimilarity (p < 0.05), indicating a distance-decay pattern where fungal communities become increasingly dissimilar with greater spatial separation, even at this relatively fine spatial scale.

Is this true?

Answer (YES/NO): NO